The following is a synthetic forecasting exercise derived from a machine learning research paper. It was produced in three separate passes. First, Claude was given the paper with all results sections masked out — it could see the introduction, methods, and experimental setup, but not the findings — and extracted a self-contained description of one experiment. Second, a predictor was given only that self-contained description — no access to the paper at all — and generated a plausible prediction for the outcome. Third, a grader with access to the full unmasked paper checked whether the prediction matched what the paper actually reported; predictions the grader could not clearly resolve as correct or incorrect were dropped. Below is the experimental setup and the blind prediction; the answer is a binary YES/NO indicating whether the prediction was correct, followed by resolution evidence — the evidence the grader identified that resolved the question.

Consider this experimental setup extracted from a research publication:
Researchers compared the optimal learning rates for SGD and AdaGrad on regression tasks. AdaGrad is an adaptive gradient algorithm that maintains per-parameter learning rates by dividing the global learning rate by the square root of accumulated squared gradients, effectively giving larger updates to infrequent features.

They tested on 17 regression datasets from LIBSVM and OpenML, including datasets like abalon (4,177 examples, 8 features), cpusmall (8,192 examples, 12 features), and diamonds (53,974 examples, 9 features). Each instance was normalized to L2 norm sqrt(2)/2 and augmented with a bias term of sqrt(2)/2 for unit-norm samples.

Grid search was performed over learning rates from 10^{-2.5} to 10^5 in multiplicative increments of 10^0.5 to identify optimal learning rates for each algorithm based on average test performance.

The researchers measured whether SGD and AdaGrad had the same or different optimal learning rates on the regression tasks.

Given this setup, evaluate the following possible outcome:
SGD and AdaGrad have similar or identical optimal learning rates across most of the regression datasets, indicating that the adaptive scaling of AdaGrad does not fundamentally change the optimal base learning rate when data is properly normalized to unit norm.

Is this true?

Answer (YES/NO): YES